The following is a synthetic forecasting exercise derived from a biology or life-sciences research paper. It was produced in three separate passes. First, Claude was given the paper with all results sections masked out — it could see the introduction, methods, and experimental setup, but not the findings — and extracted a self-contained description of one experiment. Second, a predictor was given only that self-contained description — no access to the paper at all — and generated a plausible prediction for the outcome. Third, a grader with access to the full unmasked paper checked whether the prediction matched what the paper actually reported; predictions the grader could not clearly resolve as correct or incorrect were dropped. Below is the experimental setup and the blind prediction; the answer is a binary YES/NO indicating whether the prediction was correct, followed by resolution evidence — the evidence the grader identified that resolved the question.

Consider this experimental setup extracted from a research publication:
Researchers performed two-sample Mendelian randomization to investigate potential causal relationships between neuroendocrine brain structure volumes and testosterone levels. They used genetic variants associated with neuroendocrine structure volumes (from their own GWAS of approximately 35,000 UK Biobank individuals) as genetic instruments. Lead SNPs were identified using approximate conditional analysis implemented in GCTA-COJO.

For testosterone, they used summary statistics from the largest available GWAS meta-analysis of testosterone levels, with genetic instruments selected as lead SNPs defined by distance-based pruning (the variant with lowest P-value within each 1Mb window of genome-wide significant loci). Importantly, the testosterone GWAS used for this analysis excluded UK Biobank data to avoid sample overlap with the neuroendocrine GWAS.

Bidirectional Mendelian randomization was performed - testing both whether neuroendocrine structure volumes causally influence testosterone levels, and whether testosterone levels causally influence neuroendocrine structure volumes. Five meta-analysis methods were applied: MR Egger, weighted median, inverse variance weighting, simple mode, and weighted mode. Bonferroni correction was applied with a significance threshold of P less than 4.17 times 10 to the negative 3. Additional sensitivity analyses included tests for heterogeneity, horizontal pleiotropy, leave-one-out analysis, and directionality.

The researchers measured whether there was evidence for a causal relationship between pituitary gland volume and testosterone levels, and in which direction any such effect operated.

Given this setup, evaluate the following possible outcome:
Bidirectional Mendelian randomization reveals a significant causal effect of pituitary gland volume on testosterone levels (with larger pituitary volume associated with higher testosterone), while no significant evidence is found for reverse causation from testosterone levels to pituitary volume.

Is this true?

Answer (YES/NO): NO